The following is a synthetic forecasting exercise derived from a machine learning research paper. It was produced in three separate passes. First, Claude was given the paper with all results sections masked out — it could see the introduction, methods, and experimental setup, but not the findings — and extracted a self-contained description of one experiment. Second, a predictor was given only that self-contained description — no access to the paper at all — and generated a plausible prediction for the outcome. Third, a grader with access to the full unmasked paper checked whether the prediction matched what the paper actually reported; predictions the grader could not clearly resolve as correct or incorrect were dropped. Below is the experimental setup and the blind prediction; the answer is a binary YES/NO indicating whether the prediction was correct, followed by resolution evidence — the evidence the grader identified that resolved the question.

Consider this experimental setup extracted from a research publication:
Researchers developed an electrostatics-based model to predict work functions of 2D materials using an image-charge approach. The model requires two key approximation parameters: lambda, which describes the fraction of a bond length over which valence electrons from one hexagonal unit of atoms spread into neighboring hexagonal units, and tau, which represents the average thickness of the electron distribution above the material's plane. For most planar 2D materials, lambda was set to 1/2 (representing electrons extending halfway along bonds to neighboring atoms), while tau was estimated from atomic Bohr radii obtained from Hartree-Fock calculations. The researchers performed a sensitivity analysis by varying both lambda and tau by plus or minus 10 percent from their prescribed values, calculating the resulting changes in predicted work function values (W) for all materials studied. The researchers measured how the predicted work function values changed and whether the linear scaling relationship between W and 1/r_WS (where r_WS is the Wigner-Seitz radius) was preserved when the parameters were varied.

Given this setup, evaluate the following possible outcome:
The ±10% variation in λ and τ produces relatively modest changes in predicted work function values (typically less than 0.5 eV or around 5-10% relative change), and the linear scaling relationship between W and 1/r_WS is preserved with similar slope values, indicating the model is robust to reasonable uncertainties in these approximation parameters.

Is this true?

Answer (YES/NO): YES